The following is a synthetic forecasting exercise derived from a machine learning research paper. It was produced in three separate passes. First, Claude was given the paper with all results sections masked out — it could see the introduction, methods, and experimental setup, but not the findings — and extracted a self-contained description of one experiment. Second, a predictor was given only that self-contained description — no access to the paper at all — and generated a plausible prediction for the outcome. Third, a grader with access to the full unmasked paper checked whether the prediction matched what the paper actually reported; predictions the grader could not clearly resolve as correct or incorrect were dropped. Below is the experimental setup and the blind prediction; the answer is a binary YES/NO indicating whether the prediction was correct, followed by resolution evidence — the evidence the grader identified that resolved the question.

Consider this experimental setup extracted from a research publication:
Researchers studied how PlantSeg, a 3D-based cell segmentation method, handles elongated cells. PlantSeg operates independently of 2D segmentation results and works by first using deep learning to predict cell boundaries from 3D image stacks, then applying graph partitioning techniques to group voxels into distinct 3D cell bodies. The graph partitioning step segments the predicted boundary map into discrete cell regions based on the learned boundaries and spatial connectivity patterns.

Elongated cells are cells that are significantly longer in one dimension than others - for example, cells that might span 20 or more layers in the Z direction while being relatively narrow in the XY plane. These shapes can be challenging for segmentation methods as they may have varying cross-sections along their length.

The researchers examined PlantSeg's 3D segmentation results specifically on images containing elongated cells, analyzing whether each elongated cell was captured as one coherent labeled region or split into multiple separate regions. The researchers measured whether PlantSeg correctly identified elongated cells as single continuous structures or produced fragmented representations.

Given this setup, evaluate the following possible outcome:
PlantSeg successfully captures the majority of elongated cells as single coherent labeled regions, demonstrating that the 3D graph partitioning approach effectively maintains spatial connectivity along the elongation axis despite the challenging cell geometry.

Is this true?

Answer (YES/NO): NO